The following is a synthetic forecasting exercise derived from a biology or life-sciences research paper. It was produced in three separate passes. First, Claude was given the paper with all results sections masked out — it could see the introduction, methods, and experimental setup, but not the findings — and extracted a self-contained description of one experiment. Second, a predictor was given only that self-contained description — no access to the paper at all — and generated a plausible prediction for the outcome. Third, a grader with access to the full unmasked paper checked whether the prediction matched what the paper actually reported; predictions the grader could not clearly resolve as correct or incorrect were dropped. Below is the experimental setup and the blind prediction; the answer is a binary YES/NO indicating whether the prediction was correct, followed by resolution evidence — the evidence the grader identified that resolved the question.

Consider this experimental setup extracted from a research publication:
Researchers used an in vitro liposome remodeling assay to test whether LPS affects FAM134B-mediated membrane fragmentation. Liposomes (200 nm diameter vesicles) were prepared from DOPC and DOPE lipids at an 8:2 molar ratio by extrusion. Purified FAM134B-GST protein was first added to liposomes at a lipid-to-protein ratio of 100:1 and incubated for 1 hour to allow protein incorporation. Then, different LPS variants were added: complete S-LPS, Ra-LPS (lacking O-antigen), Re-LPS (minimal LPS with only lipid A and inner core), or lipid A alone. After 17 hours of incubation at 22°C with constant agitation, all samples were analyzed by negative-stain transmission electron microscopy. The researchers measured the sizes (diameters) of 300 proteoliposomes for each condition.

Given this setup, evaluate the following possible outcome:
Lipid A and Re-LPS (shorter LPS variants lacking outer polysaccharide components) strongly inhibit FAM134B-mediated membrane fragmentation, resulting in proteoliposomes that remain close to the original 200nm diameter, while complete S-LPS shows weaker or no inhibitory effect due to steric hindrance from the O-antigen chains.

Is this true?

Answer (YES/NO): NO